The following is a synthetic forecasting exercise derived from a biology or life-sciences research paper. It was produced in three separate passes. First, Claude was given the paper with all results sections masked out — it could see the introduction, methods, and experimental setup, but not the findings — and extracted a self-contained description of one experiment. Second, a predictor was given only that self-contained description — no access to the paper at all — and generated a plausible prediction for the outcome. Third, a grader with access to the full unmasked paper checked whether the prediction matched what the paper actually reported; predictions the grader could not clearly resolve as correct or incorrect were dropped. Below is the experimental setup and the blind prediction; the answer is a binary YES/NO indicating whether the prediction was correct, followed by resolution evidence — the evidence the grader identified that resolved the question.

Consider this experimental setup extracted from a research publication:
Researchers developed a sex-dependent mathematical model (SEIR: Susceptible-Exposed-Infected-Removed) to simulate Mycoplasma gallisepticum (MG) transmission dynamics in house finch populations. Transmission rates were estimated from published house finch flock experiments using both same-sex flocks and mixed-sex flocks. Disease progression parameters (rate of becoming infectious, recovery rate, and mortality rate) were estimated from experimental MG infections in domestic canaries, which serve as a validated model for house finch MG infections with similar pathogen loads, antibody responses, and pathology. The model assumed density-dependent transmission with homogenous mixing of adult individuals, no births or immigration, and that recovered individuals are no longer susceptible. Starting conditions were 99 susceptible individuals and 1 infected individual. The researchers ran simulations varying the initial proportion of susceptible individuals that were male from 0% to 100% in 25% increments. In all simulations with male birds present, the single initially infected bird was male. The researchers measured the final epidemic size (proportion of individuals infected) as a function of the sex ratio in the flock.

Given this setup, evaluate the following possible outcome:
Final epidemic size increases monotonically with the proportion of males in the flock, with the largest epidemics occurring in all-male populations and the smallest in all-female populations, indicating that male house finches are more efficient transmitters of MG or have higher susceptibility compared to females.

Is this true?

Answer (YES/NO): YES